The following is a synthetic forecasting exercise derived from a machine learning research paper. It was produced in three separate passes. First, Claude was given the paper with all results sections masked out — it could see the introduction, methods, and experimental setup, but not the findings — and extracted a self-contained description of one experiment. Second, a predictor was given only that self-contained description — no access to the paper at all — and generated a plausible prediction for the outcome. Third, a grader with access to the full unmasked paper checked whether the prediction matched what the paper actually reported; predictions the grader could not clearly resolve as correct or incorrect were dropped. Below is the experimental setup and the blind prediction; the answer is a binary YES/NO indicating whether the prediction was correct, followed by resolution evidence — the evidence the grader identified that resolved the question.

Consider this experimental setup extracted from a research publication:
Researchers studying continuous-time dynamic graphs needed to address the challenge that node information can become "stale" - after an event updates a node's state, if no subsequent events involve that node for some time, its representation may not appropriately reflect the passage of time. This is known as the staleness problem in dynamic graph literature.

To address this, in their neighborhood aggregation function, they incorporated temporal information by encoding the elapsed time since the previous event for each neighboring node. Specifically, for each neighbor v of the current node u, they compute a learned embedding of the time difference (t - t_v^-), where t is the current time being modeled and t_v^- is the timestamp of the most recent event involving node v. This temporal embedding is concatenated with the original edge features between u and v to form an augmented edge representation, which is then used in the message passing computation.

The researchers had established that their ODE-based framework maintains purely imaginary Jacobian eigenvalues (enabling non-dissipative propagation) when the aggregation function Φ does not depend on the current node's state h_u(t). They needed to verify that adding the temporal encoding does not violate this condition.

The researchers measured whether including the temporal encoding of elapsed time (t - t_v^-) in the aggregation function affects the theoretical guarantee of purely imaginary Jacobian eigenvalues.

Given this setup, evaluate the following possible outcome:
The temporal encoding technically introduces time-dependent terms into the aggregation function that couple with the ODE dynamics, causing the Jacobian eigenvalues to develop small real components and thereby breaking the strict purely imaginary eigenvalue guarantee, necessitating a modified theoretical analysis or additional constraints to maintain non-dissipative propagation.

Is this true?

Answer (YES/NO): NO